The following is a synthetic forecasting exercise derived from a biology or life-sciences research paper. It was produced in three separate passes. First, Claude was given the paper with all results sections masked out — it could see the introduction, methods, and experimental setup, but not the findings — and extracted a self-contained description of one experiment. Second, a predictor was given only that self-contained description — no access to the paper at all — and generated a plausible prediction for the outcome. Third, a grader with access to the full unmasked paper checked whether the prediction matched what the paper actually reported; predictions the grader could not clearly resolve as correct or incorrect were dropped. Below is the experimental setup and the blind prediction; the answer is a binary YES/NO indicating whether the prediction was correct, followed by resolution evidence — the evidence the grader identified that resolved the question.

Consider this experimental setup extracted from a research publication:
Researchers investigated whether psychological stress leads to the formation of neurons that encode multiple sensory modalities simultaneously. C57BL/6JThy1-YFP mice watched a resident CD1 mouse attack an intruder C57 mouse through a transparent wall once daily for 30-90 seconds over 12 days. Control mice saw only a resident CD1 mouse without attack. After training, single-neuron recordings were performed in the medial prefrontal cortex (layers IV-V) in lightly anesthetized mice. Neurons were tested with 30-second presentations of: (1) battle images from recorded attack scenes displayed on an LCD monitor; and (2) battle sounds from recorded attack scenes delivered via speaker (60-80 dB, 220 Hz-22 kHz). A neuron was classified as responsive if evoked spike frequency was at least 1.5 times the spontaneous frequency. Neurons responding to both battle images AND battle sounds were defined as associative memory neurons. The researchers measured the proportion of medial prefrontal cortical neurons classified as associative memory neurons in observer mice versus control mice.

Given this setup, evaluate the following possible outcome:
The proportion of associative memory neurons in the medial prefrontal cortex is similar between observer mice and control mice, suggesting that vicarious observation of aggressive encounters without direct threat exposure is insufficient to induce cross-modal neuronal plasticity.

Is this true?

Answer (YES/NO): NO